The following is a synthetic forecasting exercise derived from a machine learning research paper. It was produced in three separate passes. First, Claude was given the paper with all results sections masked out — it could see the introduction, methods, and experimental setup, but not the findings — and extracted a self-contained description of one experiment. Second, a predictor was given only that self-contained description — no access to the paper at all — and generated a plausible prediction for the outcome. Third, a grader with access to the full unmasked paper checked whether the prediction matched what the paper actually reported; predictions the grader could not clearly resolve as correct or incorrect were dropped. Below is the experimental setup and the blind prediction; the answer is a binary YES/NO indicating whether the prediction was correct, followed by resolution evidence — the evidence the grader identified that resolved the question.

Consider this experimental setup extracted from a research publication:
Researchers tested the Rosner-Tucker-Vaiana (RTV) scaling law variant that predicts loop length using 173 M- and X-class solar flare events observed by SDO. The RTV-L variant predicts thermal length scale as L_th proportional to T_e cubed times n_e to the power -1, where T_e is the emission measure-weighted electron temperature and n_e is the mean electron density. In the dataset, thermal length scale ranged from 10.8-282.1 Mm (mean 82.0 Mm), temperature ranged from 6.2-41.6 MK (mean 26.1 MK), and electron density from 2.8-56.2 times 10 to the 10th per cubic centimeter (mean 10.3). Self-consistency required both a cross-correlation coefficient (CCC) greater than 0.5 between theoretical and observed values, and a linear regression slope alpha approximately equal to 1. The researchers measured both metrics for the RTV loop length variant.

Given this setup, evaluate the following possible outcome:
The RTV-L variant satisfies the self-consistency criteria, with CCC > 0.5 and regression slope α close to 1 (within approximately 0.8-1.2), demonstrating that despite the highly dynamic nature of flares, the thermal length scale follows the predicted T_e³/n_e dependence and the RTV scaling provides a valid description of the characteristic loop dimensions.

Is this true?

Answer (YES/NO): NO